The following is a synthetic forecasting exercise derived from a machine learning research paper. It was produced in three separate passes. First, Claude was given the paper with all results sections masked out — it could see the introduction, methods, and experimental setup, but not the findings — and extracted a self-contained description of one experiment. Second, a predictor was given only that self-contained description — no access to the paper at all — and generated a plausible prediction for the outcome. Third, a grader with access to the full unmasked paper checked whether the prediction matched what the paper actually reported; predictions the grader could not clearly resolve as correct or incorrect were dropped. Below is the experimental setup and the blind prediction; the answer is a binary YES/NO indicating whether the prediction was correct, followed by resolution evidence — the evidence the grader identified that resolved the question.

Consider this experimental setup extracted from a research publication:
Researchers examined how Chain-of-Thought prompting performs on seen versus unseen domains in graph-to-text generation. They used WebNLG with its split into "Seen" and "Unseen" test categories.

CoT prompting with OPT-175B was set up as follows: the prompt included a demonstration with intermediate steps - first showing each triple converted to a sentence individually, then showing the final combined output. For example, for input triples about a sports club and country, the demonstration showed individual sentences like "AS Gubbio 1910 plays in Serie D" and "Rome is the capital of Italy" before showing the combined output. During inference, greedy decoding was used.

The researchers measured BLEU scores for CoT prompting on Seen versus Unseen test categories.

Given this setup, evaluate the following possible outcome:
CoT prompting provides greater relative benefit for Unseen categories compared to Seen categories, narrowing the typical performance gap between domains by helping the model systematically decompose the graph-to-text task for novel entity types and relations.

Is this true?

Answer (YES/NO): NO